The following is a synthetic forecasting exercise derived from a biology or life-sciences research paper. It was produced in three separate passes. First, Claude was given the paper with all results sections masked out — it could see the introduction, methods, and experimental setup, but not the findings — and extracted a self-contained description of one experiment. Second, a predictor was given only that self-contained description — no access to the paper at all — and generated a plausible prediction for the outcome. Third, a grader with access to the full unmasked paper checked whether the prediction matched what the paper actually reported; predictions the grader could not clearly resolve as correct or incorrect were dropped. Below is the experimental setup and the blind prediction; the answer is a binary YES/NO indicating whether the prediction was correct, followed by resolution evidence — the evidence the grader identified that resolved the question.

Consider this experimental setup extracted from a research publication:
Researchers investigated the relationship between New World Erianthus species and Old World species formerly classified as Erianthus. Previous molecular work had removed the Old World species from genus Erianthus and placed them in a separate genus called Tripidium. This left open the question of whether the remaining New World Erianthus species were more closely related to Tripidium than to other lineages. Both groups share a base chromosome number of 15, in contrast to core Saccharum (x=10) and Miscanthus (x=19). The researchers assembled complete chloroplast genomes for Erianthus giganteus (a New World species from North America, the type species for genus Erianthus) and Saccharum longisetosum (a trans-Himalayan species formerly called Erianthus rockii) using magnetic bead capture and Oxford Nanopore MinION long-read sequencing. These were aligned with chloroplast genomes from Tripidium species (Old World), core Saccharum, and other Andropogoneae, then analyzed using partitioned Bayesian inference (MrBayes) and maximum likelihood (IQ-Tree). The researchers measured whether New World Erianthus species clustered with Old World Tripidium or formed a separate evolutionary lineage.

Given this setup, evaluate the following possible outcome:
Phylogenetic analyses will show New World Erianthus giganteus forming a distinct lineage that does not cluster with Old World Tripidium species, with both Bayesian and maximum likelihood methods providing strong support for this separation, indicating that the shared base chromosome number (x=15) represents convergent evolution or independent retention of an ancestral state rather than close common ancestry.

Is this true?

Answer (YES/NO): YES